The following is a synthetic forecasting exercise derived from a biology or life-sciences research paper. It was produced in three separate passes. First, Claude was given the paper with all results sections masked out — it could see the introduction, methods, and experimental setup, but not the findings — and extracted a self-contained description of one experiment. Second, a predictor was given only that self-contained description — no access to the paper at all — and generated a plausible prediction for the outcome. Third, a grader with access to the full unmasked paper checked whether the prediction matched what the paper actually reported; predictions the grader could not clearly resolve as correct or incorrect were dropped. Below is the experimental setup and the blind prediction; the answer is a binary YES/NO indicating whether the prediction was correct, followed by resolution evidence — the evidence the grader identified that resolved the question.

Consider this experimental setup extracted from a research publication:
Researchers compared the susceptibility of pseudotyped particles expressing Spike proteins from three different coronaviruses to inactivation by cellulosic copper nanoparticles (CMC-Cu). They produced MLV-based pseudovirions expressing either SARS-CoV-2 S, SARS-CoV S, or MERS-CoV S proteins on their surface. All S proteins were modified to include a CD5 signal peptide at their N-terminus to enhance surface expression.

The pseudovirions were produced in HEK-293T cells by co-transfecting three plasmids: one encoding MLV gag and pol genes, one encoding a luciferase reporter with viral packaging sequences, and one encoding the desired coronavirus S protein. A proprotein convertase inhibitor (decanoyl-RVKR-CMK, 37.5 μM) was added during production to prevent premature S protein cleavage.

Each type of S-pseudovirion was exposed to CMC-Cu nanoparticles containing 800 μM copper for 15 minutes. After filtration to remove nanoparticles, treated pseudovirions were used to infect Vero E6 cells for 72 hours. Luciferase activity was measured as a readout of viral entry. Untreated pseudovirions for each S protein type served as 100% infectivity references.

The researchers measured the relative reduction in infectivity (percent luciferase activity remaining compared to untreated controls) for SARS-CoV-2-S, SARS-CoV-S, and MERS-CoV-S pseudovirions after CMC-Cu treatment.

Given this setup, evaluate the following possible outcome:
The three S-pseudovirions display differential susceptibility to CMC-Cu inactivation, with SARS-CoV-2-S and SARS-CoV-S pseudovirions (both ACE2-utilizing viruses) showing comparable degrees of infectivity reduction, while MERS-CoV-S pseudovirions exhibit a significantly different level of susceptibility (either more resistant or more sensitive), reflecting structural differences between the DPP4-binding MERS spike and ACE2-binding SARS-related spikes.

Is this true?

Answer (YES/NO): NO